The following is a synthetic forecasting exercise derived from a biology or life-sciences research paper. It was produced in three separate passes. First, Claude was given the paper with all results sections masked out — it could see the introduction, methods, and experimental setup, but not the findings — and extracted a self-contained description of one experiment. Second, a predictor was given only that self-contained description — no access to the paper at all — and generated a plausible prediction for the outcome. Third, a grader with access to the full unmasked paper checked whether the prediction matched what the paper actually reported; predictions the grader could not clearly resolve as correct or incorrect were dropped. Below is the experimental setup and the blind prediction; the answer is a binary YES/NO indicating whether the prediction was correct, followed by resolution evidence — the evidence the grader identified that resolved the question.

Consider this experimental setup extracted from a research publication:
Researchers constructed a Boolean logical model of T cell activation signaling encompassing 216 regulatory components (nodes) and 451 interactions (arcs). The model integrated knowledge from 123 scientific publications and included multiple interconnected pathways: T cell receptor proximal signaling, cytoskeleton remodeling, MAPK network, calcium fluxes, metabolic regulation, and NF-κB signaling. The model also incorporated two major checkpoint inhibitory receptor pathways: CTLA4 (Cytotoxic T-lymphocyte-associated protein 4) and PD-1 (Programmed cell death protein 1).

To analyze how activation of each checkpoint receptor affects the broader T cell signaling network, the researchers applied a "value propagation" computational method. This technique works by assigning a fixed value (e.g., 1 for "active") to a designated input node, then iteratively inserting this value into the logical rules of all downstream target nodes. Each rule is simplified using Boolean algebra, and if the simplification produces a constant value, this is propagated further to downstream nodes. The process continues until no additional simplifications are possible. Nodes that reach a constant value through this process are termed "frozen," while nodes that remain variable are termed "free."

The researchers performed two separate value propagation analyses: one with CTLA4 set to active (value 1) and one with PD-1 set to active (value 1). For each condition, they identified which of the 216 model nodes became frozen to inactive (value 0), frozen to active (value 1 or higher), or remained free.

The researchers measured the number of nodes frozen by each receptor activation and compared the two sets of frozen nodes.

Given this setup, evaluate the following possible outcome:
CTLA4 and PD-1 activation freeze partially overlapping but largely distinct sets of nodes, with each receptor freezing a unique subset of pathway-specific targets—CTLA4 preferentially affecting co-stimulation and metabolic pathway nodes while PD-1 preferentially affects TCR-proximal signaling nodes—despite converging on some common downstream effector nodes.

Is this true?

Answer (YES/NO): NO